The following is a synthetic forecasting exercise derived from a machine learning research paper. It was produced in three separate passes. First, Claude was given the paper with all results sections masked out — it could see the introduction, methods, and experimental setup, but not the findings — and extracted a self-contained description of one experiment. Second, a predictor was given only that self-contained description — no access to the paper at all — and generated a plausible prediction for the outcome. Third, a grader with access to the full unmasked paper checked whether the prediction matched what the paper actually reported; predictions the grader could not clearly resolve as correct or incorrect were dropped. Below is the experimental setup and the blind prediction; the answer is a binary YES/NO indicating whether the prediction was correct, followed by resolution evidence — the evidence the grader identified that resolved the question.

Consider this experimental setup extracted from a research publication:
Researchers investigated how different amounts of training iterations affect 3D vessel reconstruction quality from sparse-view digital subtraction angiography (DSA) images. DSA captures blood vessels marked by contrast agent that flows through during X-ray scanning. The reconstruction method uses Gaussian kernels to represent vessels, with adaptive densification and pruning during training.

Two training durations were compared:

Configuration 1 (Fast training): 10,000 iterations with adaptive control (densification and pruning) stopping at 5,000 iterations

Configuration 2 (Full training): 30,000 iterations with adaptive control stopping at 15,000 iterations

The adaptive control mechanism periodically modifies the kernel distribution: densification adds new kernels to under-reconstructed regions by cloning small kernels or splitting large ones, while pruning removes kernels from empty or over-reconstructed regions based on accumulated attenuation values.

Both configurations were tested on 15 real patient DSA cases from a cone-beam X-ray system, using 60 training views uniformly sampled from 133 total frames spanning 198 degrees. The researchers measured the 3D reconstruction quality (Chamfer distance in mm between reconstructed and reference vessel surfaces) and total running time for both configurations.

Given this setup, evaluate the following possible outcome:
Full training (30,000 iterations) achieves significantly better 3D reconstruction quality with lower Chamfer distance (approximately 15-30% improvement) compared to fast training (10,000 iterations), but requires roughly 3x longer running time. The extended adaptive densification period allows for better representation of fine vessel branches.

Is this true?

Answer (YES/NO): NO